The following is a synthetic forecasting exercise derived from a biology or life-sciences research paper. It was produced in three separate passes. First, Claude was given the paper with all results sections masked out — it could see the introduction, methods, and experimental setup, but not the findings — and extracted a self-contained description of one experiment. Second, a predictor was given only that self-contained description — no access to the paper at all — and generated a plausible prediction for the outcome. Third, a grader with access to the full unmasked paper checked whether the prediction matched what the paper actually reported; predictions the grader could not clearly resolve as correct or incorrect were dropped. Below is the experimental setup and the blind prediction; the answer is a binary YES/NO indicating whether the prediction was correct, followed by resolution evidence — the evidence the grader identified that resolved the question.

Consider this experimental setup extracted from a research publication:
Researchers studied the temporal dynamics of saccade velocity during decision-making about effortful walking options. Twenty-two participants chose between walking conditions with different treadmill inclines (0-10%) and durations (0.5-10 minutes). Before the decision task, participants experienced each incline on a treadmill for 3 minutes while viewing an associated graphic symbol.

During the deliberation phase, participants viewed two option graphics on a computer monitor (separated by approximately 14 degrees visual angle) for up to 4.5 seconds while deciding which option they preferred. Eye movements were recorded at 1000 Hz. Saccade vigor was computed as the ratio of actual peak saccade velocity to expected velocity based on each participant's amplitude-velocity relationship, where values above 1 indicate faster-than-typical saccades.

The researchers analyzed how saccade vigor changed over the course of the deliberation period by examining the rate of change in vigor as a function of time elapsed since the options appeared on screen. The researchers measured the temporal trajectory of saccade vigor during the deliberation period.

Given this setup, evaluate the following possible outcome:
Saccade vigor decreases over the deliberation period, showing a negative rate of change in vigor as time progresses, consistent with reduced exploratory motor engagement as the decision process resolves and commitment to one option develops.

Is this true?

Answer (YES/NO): NO